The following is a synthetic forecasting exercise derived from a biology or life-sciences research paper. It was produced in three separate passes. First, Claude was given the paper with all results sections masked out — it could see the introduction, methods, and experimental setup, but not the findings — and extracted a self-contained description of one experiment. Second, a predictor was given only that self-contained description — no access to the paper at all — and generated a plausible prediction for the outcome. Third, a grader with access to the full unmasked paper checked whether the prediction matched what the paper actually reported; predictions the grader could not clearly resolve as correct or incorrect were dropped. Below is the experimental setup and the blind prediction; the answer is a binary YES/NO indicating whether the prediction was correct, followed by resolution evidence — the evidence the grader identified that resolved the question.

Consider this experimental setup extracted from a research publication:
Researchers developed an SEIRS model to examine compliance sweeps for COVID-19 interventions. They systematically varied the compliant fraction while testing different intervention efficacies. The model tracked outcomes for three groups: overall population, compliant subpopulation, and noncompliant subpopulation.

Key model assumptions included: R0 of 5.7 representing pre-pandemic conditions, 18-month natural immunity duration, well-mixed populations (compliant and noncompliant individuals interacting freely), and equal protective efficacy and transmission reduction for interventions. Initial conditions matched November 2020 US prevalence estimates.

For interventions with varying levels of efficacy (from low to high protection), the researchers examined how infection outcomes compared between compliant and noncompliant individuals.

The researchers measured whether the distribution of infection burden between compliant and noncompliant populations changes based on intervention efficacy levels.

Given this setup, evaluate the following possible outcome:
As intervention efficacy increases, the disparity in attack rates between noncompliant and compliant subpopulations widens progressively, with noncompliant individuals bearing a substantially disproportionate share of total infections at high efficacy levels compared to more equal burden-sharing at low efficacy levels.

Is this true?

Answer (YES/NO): YES